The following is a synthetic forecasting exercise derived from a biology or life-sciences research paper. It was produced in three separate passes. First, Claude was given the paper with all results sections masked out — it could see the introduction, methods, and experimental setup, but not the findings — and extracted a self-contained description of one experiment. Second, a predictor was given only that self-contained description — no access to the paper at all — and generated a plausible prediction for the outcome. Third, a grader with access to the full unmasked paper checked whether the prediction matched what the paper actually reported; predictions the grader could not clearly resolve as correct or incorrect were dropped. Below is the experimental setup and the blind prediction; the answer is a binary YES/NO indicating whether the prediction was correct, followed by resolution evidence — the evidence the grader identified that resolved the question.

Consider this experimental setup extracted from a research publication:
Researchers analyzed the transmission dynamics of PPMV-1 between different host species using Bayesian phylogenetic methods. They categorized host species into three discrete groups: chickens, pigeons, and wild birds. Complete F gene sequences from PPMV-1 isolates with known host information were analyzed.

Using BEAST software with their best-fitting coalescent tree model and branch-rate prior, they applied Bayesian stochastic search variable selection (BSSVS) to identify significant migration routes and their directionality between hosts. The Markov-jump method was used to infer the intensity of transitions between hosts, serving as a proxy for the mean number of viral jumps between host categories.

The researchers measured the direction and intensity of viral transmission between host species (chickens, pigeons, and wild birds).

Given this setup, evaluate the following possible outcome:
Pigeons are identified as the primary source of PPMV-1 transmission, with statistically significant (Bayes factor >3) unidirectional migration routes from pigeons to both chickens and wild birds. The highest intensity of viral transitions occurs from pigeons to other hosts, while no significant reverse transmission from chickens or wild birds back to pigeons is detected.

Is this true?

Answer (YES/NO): YES